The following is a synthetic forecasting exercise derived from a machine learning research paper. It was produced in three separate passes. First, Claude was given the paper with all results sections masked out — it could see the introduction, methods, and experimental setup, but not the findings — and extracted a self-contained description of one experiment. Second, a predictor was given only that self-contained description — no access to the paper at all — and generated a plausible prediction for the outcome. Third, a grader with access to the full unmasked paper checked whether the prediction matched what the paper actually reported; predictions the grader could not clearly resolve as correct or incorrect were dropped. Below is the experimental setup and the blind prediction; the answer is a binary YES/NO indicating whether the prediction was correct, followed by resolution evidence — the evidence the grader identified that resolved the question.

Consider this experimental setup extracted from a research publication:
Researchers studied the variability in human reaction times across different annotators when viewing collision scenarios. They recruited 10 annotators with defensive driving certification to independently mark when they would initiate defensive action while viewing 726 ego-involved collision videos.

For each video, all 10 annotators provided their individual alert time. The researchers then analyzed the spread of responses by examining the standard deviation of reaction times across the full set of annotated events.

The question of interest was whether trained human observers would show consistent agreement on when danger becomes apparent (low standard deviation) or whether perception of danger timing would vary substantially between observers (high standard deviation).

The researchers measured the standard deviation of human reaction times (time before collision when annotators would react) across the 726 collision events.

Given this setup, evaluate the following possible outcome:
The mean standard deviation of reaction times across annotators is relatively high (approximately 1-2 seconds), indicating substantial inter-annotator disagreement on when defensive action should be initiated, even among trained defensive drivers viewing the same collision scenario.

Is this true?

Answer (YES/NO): NO